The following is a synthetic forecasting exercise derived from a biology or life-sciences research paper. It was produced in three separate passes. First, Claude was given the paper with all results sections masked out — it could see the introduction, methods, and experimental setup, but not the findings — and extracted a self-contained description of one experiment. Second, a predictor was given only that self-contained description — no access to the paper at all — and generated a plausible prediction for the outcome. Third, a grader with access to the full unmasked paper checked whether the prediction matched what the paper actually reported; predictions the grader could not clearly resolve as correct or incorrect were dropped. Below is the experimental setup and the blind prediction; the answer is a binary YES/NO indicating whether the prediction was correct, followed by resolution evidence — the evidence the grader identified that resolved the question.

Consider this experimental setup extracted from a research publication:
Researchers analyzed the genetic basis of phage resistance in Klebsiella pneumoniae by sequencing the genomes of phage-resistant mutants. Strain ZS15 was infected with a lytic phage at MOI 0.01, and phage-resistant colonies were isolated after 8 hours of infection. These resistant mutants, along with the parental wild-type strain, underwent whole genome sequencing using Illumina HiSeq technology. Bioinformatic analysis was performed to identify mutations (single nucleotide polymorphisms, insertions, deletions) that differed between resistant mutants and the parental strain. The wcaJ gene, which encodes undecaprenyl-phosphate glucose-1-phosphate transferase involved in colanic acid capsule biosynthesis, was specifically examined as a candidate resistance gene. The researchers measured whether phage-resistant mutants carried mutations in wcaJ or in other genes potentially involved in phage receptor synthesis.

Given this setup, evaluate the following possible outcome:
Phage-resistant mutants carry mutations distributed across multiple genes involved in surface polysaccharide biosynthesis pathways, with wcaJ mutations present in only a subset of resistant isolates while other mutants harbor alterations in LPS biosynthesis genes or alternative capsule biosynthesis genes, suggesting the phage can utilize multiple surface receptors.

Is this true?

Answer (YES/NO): NO